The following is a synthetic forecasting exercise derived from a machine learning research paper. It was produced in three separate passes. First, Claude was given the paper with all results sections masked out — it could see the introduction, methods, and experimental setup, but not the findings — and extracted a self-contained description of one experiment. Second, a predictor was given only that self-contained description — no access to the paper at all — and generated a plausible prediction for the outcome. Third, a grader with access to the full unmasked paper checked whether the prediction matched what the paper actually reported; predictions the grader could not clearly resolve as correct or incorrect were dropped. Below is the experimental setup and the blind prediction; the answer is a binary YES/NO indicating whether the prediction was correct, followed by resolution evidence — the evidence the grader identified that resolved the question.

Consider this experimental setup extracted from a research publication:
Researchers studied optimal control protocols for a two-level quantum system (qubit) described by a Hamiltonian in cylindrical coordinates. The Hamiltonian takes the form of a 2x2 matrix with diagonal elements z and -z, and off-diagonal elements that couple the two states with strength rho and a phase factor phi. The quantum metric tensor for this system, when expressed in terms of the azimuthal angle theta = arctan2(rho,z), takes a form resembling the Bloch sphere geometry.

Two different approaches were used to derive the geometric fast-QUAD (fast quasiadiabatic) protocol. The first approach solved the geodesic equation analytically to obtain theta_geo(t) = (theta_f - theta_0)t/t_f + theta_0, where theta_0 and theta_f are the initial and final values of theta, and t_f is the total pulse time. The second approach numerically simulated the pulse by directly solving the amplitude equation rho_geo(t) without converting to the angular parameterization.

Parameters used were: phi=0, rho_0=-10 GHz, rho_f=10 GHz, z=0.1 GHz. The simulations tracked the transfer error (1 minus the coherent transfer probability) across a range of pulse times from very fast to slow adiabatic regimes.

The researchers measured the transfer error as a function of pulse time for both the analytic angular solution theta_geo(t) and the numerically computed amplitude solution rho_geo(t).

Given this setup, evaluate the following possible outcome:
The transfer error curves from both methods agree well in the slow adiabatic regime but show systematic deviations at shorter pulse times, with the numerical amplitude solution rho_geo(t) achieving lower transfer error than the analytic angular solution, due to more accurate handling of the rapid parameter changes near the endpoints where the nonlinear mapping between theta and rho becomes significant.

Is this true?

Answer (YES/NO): NO